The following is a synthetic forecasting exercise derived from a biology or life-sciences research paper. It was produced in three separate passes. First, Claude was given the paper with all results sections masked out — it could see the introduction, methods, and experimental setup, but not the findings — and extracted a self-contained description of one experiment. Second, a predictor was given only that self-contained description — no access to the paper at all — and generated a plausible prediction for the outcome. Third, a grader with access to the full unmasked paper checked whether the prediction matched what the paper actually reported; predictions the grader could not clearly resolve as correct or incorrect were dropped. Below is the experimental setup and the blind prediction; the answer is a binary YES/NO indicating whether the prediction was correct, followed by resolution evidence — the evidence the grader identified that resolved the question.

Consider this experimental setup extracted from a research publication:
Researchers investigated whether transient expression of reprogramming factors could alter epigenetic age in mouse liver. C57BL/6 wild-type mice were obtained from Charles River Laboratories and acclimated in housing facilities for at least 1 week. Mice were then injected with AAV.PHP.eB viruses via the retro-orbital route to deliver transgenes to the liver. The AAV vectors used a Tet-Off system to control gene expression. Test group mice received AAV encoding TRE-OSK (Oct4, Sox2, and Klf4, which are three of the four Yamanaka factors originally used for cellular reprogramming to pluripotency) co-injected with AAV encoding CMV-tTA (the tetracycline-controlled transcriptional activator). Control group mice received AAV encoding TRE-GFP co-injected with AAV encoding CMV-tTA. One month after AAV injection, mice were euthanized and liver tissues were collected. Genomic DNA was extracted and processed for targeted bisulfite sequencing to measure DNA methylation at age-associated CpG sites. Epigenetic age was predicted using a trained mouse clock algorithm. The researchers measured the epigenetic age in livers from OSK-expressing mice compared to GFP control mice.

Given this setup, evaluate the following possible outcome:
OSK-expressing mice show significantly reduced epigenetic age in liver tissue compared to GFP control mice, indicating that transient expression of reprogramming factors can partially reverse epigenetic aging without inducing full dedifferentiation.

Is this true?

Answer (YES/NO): YES